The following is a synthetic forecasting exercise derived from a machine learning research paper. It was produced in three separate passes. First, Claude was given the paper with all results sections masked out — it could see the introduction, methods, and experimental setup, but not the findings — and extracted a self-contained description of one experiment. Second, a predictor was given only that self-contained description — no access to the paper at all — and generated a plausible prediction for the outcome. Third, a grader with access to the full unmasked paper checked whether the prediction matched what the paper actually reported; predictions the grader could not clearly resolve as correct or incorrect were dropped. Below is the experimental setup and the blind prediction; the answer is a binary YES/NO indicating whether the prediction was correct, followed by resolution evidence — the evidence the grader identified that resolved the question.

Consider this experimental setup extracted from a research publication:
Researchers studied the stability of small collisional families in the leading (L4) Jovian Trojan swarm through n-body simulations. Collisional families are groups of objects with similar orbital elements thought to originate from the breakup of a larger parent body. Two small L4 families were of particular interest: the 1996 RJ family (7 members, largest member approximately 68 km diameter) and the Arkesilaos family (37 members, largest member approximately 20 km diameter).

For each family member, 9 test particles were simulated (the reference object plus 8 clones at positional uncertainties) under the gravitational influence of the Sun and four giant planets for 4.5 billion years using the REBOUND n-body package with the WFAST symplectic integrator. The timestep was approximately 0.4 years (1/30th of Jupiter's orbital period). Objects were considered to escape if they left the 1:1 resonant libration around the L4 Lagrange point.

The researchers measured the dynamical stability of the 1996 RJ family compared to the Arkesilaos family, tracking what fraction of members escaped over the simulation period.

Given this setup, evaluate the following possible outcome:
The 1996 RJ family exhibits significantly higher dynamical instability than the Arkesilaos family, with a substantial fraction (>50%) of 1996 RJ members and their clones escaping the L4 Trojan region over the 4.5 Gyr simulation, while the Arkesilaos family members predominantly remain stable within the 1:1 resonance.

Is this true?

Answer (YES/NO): NO